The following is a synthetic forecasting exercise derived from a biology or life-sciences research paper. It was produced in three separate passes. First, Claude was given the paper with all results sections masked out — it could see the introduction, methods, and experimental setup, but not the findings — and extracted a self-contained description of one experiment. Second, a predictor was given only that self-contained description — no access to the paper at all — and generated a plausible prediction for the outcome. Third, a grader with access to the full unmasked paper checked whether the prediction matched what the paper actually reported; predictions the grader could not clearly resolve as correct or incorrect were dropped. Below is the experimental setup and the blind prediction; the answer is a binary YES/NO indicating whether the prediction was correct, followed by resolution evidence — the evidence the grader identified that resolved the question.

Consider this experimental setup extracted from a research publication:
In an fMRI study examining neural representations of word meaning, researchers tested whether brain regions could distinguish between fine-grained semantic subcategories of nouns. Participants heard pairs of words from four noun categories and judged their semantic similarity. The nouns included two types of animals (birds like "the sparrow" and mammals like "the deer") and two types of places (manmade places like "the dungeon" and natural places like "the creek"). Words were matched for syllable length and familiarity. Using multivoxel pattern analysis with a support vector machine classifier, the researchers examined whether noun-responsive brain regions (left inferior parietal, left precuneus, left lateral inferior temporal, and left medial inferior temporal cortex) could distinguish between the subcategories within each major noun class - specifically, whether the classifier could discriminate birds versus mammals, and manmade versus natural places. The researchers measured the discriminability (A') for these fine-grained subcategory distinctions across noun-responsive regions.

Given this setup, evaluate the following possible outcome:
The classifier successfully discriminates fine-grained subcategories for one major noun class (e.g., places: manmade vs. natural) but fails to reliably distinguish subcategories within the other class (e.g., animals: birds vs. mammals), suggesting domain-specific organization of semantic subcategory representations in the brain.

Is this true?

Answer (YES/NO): YES